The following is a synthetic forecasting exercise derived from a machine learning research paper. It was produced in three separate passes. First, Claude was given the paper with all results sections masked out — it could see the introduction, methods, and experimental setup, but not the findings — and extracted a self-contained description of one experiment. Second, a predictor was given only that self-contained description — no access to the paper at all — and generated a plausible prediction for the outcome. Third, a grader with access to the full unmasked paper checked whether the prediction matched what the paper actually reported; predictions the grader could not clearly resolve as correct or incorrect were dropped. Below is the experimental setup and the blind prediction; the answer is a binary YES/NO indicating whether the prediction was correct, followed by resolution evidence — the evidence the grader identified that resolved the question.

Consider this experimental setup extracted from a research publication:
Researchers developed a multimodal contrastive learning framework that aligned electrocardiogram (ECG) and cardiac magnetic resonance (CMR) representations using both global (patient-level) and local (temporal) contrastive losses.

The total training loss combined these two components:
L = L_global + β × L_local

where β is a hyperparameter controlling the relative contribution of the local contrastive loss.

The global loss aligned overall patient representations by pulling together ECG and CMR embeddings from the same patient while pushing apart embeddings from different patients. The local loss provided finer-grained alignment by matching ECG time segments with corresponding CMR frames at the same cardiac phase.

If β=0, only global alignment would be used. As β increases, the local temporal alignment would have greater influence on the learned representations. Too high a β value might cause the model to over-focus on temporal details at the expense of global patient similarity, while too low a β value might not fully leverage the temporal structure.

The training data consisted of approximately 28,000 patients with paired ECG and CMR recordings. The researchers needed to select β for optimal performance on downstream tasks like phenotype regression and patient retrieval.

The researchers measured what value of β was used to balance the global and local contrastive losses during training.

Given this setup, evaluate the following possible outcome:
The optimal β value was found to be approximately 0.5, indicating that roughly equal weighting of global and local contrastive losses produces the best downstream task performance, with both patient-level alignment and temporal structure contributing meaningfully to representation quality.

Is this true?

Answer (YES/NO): NO